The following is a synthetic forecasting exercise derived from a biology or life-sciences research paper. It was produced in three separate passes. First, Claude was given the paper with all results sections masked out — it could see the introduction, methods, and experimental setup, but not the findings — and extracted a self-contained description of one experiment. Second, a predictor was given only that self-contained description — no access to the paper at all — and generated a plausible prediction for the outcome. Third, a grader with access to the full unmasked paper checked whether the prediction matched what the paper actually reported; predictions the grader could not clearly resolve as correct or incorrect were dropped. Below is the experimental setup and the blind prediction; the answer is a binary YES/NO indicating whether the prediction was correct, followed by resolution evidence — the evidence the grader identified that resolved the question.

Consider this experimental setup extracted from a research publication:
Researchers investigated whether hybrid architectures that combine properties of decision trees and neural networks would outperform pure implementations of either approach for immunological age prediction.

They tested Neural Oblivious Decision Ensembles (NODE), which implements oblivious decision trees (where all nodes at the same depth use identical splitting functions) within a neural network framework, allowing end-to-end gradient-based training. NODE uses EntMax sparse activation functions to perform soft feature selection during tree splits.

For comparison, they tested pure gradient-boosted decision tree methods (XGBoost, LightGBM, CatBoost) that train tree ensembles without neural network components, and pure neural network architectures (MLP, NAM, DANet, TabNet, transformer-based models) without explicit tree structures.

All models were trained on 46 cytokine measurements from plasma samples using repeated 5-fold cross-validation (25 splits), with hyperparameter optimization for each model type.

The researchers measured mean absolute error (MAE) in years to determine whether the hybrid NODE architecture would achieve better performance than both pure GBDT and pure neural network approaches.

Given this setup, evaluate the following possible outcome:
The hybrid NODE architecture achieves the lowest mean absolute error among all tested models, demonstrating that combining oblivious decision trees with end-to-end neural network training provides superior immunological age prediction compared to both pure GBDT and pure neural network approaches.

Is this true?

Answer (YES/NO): NO